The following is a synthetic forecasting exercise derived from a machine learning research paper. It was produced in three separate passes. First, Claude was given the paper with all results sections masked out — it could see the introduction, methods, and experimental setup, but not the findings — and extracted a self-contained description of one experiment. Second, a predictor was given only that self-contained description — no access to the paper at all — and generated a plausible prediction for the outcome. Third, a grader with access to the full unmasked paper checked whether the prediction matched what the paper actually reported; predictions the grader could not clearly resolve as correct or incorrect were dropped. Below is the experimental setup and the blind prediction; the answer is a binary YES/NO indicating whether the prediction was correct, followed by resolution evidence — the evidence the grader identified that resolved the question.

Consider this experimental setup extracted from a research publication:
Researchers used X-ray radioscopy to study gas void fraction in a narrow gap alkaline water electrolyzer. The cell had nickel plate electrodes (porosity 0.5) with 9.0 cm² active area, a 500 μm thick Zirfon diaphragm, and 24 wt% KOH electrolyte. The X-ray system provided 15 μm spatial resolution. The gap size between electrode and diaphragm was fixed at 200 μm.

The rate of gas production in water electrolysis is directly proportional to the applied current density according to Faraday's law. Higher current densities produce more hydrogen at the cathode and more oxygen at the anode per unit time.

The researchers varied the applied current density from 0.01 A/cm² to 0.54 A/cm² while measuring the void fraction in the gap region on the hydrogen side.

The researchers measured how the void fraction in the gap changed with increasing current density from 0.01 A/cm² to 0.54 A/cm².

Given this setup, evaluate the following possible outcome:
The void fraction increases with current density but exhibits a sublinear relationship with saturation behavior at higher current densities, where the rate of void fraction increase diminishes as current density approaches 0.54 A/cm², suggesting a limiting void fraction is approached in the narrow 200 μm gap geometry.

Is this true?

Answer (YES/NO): NO